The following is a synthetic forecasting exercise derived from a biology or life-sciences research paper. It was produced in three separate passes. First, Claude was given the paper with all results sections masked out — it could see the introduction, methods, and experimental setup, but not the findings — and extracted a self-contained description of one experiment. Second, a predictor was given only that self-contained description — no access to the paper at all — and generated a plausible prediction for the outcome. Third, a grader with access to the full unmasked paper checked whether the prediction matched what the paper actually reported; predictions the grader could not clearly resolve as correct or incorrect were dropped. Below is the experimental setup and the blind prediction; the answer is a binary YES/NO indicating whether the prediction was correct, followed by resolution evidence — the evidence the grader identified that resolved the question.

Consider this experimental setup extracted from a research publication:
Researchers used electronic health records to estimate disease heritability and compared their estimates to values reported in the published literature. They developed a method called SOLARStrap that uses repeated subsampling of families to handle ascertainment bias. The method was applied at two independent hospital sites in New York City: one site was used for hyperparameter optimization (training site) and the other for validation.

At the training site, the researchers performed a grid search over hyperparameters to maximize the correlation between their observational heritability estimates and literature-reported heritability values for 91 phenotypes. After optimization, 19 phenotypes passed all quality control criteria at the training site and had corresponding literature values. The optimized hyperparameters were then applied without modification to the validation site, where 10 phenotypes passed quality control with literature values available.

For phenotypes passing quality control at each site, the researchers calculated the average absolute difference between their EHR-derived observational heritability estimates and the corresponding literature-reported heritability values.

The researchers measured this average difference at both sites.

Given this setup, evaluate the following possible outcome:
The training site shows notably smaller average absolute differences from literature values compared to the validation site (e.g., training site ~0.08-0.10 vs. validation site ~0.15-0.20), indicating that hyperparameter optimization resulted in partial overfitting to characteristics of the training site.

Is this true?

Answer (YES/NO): NO